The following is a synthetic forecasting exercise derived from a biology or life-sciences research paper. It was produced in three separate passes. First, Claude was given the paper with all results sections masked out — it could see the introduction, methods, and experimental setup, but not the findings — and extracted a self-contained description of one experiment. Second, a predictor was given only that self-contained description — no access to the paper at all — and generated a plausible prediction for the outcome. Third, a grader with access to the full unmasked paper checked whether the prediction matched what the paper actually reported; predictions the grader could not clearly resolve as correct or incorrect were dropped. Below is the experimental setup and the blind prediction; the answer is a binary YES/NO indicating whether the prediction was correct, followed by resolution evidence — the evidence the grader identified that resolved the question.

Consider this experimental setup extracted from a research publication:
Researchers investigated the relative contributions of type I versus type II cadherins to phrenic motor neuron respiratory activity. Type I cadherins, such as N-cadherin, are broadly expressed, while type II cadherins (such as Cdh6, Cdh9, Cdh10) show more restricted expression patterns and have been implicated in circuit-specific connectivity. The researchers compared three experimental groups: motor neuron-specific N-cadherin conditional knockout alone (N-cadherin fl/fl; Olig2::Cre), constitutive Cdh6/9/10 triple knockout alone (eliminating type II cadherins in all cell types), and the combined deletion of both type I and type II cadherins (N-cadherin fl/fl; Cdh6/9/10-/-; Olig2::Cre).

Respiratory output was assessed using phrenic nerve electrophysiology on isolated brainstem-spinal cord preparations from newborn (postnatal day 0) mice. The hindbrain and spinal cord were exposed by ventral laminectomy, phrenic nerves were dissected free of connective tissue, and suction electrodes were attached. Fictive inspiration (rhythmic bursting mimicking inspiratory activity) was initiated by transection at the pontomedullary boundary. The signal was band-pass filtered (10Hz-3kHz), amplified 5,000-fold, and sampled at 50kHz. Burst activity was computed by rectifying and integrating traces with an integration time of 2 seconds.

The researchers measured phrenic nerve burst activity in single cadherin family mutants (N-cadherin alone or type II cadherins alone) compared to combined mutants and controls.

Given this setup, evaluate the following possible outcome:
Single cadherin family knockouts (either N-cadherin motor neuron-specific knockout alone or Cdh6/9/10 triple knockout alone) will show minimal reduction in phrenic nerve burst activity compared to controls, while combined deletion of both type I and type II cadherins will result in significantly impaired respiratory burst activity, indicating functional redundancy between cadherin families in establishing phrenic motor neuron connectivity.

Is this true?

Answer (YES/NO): YES